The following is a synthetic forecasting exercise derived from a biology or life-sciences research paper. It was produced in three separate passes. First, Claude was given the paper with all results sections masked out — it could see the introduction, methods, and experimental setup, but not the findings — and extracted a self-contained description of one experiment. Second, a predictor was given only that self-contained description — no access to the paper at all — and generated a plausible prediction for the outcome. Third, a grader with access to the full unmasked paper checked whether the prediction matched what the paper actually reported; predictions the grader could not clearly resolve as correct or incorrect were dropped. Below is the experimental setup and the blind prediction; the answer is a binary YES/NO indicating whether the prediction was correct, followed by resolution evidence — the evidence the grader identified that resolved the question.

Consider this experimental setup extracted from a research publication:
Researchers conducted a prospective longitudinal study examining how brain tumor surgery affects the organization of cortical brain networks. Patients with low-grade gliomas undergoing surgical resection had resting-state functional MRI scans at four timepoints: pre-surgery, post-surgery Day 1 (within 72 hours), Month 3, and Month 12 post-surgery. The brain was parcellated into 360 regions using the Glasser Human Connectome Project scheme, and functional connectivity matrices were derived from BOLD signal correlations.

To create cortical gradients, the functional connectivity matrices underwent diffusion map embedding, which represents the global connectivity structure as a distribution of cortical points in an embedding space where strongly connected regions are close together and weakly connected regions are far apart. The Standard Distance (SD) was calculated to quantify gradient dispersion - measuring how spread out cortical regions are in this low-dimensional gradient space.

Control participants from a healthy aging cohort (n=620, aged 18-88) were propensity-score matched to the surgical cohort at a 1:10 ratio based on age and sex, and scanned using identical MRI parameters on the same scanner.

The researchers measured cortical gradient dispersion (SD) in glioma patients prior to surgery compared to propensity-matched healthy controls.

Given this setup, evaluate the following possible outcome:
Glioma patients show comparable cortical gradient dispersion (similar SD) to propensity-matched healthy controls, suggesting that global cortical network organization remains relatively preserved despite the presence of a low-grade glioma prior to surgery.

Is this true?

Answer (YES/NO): NO